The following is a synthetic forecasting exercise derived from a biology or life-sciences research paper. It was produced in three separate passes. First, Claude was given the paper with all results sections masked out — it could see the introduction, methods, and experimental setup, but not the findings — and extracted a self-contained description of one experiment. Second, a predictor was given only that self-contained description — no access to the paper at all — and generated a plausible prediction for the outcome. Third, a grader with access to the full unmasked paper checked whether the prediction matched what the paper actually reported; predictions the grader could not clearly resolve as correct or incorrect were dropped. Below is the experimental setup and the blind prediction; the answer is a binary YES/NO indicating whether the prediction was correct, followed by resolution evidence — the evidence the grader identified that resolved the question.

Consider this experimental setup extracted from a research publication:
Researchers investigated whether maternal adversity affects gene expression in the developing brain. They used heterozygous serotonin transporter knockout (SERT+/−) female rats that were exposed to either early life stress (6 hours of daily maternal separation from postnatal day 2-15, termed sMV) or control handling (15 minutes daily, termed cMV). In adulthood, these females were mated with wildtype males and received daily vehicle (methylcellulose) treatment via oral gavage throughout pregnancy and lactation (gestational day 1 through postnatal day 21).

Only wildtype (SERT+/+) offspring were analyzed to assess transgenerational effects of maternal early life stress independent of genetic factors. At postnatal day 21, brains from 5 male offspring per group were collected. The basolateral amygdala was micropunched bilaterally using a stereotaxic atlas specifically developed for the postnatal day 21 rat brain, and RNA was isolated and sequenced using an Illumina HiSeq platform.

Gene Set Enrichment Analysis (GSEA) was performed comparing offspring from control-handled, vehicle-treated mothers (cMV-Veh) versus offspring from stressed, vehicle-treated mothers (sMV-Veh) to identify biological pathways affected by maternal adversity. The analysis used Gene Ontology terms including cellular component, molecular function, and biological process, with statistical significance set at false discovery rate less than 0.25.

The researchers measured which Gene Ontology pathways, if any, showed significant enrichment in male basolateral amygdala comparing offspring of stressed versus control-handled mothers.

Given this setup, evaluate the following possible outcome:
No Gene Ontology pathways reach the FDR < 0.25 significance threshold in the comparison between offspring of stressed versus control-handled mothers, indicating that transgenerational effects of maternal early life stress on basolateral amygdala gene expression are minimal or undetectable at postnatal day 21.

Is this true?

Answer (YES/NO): NO